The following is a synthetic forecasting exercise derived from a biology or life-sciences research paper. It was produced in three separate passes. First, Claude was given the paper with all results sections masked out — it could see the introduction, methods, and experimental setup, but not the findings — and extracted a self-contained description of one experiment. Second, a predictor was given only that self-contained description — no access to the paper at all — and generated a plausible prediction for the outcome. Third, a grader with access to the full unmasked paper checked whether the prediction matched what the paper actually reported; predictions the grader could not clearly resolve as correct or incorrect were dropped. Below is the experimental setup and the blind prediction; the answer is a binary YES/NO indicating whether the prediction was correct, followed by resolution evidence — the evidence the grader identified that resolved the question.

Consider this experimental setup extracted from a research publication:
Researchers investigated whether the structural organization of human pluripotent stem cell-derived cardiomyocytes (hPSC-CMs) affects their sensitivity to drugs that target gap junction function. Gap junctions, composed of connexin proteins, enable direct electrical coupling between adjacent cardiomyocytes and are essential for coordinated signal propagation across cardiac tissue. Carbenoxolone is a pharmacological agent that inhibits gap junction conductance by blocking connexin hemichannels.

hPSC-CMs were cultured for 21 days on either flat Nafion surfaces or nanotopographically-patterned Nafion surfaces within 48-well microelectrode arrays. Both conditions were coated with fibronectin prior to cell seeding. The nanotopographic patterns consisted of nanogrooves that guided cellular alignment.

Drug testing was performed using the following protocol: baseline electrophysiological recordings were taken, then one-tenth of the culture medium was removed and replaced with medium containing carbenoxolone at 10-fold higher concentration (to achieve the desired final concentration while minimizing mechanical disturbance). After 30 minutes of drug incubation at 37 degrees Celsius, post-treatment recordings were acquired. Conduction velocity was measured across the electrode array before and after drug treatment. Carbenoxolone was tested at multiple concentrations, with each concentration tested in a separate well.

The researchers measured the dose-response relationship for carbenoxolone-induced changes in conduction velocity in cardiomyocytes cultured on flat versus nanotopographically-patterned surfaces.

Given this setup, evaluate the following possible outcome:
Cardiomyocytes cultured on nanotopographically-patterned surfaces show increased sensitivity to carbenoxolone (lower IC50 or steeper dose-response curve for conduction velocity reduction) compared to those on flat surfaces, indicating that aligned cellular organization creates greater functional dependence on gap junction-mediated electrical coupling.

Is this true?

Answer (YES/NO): YES